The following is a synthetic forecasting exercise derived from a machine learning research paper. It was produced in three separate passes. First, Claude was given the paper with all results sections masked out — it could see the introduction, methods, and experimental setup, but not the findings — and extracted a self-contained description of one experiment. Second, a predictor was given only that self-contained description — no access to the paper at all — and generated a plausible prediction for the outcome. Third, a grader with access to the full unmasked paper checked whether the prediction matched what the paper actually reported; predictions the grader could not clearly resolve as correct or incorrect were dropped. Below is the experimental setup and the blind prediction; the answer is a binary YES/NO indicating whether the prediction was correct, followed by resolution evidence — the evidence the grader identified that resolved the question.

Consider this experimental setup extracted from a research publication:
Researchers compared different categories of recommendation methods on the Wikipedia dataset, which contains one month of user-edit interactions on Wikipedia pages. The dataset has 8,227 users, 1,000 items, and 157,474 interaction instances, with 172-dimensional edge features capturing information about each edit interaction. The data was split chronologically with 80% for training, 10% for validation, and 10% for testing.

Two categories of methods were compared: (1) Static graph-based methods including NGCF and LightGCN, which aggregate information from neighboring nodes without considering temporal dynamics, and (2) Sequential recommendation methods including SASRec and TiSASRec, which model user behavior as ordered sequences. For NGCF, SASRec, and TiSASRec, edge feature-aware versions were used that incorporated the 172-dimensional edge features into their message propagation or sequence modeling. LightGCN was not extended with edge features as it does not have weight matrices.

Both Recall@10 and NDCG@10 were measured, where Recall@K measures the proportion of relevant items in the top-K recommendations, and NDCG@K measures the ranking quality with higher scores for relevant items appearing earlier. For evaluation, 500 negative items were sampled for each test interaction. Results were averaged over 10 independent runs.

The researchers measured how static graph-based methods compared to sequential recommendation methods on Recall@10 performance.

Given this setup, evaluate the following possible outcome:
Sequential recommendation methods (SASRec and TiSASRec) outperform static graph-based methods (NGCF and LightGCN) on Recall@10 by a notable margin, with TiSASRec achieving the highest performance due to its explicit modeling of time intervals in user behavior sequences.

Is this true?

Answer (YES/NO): YES